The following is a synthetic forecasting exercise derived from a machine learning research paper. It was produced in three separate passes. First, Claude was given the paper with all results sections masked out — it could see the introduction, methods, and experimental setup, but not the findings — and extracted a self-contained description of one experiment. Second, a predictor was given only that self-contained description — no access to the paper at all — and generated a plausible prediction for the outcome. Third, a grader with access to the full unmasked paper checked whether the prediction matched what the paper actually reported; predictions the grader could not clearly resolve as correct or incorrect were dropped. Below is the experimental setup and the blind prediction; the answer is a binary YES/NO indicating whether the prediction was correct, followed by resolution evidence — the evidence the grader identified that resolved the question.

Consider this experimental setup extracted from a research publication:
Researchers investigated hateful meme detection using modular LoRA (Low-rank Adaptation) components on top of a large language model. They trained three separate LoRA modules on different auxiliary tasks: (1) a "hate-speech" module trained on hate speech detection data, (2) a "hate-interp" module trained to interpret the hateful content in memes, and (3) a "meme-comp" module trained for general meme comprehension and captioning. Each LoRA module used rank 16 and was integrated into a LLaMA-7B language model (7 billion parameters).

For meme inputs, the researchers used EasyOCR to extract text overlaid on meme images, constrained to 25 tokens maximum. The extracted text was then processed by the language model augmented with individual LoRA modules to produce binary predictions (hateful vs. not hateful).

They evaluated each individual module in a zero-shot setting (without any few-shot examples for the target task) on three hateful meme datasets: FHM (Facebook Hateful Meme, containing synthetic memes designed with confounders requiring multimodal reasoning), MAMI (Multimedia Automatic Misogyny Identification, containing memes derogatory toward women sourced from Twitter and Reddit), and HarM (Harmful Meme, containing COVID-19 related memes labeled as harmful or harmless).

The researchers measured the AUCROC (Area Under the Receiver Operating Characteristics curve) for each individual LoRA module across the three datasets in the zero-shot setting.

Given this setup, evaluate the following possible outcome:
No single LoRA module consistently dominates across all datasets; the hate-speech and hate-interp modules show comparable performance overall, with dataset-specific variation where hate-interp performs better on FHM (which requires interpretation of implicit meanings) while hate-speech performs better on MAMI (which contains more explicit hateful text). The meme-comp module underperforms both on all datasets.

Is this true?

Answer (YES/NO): NO